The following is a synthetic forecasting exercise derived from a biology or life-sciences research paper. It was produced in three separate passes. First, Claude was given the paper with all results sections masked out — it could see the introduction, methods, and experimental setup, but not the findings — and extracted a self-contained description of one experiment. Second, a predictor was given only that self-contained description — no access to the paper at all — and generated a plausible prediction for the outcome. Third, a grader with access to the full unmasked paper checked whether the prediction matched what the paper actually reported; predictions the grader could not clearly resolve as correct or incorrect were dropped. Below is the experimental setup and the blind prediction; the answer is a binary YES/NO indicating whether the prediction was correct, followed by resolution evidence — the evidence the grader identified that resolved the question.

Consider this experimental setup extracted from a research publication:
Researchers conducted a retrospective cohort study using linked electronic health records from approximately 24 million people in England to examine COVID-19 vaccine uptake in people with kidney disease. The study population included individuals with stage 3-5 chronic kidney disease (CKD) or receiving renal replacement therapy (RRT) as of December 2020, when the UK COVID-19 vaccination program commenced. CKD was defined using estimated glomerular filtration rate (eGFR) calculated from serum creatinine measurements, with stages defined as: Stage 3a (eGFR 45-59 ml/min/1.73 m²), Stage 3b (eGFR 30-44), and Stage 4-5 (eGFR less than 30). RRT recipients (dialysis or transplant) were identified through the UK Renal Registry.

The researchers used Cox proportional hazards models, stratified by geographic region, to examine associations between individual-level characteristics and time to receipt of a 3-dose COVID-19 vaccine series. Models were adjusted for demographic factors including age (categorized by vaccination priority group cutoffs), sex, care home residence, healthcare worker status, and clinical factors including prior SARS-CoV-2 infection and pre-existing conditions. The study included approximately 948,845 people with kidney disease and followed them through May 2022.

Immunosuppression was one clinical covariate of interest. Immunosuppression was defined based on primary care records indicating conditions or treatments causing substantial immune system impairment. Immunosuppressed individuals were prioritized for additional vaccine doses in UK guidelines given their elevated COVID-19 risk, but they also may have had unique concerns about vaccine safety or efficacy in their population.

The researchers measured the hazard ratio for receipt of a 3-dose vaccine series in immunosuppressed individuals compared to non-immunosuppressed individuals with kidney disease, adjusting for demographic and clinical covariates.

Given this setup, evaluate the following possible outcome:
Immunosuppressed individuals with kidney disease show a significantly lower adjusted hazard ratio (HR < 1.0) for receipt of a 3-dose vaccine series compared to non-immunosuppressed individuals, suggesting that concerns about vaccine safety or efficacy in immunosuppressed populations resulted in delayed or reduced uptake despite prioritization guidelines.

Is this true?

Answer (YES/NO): NO